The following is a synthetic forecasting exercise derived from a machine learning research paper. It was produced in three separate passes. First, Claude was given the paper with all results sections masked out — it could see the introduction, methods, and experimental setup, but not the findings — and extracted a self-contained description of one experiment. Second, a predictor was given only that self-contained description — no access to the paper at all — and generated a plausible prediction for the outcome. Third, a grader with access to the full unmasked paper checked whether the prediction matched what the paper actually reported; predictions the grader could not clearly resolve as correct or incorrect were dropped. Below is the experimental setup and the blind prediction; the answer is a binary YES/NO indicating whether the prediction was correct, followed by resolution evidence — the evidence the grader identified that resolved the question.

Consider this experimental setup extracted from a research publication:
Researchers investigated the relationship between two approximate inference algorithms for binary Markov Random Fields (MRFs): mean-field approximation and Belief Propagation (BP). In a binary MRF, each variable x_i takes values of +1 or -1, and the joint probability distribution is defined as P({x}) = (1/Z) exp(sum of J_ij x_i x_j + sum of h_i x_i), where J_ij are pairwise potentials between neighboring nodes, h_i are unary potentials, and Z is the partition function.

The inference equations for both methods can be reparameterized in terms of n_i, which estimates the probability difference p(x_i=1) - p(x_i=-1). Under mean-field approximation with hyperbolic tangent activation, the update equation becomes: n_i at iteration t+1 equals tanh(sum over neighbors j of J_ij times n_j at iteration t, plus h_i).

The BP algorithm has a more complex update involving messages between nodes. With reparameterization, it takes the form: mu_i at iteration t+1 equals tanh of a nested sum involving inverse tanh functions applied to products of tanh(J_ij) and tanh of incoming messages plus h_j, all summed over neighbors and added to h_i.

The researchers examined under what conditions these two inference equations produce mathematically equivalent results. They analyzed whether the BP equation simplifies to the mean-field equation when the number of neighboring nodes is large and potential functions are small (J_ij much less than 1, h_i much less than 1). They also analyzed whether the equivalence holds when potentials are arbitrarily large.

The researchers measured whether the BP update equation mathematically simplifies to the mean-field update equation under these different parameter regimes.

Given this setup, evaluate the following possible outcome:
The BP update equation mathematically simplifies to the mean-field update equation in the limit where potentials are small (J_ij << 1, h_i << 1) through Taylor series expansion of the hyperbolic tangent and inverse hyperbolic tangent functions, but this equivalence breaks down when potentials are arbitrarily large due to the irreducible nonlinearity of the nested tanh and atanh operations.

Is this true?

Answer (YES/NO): NO